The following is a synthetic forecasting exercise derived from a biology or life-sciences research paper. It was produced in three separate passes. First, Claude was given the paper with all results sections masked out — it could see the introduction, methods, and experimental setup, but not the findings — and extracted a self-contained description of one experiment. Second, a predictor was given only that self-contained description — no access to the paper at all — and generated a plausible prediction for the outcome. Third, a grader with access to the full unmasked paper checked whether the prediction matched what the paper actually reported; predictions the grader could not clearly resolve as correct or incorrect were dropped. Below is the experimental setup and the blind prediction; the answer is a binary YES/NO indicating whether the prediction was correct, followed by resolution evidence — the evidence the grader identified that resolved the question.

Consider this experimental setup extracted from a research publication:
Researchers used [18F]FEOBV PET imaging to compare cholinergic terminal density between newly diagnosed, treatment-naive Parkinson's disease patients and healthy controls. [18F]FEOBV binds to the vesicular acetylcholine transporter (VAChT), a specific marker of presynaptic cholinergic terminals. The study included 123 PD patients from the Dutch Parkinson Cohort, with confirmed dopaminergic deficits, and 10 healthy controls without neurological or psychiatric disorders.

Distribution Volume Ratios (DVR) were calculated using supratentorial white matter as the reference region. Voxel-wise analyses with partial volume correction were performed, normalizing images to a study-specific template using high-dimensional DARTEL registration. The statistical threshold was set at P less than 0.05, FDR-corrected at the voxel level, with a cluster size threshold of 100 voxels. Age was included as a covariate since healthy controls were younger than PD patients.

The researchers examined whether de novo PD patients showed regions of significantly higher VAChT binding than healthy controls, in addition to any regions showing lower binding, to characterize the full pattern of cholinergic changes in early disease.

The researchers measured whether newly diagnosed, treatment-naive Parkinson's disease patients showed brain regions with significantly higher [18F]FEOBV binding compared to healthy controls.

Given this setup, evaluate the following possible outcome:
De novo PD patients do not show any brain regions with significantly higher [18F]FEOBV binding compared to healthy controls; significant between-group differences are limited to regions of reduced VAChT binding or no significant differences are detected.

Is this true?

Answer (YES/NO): NO